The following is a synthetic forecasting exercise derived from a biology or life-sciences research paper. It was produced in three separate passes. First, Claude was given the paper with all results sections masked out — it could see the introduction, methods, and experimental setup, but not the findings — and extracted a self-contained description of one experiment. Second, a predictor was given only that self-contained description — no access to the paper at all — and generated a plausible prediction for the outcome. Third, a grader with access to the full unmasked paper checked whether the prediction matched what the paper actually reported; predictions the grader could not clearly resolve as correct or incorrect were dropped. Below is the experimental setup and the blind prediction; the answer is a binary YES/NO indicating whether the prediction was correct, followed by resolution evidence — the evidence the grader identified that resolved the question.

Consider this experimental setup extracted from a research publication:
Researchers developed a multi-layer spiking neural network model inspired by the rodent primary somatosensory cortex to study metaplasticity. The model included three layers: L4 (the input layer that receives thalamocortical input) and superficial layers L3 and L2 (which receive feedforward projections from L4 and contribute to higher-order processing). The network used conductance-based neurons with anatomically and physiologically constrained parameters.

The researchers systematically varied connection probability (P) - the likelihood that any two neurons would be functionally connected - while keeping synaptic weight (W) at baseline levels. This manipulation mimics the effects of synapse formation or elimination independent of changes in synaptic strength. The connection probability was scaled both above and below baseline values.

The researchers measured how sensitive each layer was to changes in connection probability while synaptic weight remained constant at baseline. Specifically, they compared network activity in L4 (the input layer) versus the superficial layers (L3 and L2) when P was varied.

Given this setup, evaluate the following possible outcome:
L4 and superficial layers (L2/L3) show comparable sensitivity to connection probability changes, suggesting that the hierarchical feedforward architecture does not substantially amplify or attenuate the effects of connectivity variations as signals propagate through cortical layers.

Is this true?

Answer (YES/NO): YES